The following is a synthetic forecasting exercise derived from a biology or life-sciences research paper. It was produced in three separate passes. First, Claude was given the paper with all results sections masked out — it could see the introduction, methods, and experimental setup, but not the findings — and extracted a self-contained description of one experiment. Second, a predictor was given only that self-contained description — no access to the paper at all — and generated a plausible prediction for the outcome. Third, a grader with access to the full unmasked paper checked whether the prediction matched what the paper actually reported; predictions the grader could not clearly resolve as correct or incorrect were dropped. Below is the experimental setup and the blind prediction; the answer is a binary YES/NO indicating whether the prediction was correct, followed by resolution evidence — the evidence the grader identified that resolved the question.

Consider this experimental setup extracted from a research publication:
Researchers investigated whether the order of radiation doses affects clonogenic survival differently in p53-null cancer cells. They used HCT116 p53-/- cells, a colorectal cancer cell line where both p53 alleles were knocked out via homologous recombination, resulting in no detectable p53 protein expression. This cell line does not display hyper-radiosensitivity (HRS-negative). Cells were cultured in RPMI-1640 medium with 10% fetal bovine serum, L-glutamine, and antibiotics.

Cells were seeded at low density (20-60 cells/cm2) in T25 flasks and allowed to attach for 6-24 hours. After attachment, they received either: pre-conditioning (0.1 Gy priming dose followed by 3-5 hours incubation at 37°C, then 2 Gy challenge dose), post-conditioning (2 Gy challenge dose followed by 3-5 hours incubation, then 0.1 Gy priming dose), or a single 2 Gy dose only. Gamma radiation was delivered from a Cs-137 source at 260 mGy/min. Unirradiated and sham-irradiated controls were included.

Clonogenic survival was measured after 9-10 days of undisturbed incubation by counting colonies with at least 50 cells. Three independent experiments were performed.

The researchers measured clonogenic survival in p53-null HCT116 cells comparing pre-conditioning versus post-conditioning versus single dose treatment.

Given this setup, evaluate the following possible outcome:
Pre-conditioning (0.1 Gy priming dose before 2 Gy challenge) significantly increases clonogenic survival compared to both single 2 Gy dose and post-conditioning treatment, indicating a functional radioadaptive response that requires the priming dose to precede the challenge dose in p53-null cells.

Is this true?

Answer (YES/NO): NO